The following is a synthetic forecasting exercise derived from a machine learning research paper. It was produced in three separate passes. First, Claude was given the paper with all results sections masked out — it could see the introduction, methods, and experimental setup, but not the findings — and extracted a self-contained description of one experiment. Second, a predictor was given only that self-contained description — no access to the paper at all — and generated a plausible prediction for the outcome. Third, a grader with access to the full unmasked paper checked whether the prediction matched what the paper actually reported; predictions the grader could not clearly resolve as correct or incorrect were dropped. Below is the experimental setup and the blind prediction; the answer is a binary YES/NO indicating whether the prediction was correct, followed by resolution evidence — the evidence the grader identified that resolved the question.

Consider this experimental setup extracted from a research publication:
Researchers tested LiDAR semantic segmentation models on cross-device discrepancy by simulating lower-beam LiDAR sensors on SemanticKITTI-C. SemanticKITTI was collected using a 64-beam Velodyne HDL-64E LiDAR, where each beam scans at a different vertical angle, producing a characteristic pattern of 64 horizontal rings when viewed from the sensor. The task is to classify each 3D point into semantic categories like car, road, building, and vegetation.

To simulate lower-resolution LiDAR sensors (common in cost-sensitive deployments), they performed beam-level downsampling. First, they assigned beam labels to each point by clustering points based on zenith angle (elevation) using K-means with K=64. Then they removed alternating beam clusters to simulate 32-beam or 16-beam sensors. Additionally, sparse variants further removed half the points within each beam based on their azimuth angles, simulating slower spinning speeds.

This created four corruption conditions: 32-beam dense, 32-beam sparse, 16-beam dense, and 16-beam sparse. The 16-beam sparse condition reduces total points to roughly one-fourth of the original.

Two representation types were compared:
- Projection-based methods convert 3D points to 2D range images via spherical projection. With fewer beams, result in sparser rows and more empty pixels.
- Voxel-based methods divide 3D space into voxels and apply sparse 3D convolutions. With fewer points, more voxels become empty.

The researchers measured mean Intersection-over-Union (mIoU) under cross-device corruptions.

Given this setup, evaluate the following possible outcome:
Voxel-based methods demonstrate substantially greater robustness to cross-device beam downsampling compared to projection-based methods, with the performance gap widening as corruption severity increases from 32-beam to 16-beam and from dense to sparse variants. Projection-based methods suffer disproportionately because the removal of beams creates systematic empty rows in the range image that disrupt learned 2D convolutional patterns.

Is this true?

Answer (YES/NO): NO